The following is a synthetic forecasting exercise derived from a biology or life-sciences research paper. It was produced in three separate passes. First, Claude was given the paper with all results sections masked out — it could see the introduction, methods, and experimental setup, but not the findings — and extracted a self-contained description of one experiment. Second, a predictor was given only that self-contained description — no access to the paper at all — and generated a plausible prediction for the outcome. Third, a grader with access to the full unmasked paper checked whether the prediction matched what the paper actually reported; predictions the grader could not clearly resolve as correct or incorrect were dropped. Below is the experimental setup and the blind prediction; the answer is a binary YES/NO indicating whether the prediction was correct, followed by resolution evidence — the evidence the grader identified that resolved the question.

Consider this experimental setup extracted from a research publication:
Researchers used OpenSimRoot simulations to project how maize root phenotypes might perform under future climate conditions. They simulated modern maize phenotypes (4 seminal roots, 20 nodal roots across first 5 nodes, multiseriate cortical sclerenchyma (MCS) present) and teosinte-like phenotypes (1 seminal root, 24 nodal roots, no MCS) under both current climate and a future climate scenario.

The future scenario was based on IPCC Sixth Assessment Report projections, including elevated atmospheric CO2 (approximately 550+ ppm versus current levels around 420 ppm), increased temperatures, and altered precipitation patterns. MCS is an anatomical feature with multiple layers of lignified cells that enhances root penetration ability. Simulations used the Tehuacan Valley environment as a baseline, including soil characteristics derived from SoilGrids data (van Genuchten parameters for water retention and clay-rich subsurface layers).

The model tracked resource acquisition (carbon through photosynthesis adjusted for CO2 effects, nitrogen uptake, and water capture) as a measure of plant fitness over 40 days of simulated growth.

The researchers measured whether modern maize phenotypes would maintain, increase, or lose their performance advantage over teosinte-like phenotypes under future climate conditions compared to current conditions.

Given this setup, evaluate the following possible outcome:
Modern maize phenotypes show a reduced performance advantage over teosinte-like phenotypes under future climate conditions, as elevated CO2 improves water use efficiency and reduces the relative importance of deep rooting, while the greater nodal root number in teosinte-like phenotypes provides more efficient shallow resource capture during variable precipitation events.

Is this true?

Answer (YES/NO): NO